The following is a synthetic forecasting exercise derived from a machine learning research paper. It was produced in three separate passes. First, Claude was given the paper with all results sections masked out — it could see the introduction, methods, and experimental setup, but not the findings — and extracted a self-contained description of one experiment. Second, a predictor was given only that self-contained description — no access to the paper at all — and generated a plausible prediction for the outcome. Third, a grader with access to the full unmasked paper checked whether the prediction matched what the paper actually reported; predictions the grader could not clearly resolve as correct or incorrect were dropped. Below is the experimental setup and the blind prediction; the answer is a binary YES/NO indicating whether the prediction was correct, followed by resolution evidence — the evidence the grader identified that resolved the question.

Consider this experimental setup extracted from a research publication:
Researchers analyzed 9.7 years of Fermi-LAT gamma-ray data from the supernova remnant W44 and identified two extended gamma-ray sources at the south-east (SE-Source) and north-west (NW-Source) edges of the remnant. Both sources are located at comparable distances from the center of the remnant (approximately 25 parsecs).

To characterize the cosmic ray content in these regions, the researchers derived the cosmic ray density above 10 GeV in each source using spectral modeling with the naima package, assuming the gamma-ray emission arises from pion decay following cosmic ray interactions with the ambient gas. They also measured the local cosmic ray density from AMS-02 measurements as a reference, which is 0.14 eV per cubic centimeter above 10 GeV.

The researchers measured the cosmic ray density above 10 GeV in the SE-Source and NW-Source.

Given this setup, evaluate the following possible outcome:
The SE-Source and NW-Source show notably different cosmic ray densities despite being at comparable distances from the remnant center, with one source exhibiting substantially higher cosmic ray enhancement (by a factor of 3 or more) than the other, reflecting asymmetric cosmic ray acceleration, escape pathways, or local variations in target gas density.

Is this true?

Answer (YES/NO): YES